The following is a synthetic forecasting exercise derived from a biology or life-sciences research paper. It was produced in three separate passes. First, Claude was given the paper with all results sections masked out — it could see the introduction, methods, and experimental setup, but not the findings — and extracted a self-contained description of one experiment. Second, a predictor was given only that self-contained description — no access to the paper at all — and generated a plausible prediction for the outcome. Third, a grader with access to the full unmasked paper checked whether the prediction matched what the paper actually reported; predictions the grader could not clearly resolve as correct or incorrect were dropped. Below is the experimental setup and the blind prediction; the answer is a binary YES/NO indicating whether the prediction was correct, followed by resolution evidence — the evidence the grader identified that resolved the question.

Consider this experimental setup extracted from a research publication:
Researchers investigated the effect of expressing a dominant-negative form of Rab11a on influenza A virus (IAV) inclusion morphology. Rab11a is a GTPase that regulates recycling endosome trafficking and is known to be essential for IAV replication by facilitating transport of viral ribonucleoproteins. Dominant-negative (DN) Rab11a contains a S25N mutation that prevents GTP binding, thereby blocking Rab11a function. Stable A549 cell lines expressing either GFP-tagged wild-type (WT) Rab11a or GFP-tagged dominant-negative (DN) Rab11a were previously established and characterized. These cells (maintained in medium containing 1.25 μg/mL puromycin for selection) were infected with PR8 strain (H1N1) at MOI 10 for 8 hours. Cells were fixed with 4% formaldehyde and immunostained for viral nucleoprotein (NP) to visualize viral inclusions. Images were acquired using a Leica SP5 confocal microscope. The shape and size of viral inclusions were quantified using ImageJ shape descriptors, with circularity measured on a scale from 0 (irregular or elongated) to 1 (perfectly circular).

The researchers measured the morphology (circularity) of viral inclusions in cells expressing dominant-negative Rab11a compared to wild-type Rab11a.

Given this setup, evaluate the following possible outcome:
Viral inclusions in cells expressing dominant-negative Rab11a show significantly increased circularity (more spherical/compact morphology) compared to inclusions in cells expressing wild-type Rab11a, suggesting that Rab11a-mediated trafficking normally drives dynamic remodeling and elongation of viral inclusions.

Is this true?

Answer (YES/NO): NO